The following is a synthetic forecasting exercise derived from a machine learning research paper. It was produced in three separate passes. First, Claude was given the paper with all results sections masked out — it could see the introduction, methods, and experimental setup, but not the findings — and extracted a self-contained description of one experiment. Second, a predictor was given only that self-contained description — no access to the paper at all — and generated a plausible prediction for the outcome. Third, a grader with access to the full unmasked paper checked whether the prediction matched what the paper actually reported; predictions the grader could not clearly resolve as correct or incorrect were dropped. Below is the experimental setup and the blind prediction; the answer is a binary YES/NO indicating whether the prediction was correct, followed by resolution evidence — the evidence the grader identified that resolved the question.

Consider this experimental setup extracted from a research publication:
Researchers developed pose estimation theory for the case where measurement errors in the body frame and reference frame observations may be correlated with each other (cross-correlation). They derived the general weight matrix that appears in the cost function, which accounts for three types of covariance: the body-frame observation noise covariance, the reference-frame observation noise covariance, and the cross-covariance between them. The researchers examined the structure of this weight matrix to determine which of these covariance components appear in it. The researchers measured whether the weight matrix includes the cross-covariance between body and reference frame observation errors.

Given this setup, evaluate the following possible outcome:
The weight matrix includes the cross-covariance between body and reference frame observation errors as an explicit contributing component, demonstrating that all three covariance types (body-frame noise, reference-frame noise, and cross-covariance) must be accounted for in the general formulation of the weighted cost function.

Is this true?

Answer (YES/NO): YES